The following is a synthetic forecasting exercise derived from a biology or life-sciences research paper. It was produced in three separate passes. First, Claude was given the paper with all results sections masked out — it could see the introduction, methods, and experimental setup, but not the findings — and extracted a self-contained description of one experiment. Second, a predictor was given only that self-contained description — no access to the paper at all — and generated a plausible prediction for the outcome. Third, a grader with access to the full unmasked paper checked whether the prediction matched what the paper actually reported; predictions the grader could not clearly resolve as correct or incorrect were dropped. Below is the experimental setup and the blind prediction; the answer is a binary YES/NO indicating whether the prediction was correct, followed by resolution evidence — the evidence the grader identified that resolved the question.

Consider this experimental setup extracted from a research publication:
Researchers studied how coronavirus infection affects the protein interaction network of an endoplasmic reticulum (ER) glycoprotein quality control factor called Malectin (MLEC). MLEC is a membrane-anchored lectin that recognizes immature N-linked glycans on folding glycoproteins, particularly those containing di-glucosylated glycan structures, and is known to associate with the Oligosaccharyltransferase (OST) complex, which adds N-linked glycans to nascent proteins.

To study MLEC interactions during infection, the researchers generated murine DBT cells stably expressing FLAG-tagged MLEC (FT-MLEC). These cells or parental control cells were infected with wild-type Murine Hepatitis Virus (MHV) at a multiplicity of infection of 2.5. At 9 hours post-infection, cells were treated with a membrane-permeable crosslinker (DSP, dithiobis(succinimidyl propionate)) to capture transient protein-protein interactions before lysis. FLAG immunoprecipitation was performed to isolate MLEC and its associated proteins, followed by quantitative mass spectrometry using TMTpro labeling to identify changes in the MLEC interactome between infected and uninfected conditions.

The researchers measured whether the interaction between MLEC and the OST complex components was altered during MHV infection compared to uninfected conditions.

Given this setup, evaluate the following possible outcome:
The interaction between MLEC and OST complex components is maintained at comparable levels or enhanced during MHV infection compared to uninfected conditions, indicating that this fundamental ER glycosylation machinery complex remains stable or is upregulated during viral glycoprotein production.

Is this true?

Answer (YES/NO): YES